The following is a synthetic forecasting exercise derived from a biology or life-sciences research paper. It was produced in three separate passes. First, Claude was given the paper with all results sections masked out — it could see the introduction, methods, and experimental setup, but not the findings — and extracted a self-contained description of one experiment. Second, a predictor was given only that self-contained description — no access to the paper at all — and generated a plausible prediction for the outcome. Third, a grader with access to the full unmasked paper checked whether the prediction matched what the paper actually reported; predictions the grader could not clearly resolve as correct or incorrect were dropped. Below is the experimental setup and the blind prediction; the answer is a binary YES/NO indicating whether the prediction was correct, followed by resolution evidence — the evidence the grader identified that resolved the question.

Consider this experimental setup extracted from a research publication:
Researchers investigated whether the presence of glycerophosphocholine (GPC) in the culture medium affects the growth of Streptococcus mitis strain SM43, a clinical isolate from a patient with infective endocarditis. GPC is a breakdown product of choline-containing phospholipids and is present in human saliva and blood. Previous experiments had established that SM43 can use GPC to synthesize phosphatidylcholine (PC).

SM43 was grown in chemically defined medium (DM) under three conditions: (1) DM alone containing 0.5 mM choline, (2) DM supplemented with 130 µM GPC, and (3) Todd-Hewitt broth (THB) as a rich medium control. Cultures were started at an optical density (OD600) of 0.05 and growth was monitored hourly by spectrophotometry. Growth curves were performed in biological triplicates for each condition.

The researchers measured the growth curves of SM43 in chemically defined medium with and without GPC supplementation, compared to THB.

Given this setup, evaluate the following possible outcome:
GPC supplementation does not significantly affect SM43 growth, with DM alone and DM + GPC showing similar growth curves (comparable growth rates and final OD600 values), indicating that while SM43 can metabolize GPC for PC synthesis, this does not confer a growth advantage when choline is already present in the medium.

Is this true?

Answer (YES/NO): YES